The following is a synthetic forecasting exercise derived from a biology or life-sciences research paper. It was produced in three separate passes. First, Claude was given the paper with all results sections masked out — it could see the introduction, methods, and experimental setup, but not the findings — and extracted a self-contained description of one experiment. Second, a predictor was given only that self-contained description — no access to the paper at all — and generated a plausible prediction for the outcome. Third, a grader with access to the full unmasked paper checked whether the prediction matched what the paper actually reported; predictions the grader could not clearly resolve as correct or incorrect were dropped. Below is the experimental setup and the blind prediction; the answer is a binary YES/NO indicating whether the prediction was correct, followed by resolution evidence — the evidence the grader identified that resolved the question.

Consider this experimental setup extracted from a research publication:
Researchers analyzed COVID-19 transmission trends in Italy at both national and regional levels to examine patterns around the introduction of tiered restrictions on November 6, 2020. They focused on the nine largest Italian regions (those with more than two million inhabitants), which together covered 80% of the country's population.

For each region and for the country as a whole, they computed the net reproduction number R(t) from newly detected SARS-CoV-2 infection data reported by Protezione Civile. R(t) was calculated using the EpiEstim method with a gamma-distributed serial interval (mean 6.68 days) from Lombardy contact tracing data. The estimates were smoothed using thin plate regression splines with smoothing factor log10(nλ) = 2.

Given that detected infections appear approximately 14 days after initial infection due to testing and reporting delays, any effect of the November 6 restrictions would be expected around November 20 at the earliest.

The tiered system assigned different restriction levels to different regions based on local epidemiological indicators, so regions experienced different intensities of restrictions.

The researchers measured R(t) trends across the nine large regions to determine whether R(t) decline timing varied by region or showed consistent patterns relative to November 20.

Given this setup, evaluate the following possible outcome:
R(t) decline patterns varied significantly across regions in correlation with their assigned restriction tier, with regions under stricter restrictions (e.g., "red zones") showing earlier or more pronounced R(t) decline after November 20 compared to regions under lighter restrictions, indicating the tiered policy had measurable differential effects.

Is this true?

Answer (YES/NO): NO